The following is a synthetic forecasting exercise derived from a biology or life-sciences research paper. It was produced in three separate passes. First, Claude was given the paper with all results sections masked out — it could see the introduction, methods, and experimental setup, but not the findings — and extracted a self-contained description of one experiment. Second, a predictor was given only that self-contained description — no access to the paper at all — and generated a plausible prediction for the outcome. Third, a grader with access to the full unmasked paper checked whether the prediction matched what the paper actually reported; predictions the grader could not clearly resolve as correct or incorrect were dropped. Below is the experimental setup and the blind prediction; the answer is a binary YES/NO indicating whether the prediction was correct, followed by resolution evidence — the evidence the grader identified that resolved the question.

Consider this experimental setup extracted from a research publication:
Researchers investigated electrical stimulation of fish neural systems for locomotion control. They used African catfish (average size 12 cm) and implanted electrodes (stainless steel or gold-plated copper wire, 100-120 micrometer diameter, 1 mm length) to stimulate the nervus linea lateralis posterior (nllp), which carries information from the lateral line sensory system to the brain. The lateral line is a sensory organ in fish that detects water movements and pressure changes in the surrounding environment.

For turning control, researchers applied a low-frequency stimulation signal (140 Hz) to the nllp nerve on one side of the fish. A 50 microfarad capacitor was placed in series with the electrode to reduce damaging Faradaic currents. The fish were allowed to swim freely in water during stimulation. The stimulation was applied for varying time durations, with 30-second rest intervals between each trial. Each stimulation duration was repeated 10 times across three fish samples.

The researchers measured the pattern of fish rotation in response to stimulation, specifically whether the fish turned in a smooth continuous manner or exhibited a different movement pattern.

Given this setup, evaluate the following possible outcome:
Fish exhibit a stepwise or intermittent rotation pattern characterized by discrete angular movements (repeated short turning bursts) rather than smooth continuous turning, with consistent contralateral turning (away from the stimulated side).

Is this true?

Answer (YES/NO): YES